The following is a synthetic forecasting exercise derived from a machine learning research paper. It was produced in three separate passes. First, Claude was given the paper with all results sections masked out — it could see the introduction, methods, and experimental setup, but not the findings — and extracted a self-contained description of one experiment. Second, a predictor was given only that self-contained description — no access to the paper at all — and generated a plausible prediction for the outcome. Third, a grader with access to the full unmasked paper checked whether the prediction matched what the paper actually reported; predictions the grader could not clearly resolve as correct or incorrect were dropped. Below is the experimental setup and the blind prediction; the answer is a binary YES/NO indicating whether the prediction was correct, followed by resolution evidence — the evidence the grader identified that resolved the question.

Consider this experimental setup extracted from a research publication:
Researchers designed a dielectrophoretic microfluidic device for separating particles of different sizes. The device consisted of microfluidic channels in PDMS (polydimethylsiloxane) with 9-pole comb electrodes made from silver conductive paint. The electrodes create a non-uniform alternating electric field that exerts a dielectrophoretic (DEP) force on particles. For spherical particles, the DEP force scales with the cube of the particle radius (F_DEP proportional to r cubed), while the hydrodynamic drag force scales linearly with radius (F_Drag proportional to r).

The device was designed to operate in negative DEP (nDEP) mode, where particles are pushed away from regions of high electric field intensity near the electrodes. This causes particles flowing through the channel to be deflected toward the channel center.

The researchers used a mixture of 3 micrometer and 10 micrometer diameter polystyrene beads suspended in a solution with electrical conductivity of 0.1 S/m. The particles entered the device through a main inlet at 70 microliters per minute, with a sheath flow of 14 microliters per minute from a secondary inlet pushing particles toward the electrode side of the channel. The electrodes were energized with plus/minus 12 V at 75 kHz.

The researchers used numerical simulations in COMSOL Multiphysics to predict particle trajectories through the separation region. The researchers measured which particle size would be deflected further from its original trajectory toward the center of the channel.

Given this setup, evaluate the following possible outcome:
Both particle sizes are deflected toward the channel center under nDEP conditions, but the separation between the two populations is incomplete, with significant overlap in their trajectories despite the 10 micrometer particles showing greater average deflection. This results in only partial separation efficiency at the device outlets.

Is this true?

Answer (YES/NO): NO